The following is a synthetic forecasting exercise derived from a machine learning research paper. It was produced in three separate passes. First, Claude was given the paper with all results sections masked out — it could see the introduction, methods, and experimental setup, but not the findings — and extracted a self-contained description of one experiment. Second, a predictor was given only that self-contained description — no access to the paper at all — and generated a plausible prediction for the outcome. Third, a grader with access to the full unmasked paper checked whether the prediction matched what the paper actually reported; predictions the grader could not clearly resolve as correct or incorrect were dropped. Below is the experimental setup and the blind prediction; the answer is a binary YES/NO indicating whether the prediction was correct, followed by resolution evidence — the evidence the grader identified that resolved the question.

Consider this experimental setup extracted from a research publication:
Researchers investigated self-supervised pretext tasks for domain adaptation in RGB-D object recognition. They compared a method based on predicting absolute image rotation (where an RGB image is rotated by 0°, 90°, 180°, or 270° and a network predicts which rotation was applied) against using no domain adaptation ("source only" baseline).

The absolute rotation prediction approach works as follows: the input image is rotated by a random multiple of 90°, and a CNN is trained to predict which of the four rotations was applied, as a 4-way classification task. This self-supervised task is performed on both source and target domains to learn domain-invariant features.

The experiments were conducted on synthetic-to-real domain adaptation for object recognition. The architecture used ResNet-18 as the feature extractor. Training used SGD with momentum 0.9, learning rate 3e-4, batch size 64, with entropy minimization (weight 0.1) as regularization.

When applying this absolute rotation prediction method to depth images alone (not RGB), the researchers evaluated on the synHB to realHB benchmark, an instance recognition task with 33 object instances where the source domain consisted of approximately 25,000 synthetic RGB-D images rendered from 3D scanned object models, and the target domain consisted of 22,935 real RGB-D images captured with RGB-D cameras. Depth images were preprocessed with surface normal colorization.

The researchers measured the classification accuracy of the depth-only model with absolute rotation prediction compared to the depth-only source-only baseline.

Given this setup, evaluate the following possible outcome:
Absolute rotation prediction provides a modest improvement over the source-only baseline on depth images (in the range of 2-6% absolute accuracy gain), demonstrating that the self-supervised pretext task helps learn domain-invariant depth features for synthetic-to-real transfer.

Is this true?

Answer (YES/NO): NO